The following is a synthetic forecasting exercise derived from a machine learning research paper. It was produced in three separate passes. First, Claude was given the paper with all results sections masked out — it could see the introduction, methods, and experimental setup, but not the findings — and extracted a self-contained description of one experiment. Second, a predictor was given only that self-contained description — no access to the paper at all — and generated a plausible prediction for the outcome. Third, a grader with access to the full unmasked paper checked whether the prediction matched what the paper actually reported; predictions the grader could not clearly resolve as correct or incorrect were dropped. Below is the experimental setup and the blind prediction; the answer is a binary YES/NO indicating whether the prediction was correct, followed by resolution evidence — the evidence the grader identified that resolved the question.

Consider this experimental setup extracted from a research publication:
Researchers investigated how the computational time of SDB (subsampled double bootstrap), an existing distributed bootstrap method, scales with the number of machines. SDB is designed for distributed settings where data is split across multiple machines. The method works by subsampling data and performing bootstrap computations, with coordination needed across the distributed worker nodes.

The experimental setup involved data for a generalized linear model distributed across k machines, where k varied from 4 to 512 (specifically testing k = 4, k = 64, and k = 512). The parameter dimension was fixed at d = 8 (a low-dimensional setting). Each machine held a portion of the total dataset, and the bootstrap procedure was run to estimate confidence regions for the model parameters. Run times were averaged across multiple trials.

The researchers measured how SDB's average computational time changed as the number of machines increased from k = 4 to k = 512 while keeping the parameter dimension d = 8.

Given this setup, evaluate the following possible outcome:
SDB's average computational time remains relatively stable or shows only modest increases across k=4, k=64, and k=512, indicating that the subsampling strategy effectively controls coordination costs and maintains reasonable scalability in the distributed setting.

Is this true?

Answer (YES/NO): NO